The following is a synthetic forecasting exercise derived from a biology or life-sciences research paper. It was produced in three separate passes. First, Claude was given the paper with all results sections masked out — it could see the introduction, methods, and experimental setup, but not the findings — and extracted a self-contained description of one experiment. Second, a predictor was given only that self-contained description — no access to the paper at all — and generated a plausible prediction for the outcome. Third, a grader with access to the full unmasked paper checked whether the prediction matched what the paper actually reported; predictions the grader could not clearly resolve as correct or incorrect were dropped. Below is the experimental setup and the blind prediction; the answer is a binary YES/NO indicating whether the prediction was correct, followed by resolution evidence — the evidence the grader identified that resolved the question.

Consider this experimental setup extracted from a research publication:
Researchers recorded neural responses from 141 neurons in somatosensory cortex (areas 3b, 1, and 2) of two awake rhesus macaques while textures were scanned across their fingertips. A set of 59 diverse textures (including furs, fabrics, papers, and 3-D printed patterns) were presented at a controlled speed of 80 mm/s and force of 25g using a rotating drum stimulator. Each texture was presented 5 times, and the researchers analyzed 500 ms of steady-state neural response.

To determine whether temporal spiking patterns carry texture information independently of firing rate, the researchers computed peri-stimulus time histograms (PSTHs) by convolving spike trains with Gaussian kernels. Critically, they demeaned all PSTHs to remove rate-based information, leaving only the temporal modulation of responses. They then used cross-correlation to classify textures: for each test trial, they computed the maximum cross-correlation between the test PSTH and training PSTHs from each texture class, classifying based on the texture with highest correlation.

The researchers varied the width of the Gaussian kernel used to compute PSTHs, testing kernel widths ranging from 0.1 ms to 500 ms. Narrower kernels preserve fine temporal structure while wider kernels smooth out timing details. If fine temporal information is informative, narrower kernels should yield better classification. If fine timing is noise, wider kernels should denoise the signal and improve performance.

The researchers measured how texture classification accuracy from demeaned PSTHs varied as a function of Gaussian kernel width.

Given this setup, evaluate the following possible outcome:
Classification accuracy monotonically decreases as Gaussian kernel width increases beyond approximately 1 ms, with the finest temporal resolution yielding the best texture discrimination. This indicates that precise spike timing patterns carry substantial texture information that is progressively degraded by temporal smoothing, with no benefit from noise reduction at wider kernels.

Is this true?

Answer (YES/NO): NO